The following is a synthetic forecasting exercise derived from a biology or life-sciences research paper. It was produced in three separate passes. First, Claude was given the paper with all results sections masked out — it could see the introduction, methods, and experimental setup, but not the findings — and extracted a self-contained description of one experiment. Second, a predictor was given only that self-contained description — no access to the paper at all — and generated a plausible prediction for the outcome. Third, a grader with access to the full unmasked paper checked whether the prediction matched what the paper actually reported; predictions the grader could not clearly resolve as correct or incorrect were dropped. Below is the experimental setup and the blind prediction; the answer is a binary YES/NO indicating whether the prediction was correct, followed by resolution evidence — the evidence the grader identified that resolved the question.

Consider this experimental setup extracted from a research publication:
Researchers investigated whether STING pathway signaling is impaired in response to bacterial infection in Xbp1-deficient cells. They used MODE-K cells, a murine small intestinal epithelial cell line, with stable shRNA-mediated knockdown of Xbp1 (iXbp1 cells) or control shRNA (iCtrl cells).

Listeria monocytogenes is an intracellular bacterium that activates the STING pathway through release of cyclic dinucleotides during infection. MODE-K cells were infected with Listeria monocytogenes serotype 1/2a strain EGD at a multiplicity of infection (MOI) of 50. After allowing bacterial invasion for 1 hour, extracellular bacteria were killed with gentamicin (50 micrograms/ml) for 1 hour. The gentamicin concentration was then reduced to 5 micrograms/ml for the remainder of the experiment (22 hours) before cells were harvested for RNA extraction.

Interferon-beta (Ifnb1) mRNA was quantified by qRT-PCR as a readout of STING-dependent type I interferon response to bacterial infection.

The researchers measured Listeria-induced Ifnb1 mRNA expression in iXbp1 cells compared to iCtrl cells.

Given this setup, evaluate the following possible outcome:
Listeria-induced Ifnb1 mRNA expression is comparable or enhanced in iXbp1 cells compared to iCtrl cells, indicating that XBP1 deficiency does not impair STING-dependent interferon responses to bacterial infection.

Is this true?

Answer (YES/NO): NO